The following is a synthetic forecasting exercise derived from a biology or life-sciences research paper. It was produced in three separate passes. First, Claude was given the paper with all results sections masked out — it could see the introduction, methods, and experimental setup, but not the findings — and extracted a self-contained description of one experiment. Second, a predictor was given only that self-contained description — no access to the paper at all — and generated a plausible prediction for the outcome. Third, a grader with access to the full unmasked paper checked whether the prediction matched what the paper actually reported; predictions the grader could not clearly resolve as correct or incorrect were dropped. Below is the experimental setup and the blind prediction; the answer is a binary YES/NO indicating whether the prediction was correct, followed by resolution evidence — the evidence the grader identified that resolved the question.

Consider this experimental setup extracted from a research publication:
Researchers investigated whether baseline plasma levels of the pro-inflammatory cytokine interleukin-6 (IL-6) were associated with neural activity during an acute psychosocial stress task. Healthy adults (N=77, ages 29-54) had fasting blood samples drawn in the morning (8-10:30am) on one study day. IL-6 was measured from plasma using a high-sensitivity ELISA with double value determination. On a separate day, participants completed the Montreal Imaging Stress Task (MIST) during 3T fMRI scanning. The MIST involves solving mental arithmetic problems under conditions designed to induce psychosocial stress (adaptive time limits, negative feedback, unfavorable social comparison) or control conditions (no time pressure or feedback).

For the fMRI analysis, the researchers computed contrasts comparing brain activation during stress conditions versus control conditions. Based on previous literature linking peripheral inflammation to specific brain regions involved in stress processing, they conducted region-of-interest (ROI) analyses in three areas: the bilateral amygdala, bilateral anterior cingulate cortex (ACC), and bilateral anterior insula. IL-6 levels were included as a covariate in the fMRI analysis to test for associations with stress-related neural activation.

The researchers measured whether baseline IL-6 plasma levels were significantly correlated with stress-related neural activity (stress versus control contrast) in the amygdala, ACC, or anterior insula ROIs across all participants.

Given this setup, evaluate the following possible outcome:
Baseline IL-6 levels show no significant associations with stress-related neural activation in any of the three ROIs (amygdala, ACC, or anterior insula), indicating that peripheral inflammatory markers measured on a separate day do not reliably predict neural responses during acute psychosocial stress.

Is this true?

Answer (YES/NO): YES